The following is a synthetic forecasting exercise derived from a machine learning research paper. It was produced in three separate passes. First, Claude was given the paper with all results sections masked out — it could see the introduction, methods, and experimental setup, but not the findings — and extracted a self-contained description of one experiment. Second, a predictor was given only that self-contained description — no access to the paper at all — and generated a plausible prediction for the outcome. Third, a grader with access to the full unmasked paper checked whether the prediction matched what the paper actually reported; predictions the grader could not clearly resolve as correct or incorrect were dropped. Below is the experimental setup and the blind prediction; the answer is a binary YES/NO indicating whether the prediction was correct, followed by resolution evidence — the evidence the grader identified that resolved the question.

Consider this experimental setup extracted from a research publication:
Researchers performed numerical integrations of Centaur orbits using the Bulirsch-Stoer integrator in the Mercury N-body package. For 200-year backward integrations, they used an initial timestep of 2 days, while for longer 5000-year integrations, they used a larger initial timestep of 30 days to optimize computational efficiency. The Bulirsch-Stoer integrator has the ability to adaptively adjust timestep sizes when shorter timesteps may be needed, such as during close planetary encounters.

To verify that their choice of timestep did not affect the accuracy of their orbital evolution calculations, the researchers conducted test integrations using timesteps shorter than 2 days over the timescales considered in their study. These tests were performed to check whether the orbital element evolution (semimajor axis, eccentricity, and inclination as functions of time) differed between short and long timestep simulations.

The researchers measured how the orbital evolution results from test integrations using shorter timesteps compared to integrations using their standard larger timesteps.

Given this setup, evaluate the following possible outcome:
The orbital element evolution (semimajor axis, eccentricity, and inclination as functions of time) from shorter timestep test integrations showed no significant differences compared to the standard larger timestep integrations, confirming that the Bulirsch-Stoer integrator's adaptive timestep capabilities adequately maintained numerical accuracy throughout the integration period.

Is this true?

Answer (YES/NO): YES